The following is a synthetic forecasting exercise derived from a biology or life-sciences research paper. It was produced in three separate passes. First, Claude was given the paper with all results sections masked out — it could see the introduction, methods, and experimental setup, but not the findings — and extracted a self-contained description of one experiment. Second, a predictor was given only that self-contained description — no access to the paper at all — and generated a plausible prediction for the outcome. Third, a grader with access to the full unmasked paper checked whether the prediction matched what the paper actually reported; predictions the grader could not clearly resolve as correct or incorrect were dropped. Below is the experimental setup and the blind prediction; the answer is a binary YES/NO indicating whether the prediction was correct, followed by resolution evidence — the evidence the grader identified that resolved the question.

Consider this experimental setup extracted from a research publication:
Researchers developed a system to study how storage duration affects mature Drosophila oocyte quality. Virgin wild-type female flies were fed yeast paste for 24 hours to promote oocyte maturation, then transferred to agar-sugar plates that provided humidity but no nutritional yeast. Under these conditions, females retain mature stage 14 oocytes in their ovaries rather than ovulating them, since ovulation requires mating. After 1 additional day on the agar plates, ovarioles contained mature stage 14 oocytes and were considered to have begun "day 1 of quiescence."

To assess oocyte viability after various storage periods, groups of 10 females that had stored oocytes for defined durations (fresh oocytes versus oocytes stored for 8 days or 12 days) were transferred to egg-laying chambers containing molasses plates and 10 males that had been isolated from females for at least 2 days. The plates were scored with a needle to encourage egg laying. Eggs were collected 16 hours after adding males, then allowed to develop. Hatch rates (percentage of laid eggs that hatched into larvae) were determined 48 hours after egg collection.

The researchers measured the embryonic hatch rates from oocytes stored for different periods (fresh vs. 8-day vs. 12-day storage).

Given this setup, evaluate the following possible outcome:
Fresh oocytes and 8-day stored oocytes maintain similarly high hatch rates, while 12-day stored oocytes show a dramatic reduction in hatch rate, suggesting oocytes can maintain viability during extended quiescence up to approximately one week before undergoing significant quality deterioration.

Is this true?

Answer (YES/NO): NO